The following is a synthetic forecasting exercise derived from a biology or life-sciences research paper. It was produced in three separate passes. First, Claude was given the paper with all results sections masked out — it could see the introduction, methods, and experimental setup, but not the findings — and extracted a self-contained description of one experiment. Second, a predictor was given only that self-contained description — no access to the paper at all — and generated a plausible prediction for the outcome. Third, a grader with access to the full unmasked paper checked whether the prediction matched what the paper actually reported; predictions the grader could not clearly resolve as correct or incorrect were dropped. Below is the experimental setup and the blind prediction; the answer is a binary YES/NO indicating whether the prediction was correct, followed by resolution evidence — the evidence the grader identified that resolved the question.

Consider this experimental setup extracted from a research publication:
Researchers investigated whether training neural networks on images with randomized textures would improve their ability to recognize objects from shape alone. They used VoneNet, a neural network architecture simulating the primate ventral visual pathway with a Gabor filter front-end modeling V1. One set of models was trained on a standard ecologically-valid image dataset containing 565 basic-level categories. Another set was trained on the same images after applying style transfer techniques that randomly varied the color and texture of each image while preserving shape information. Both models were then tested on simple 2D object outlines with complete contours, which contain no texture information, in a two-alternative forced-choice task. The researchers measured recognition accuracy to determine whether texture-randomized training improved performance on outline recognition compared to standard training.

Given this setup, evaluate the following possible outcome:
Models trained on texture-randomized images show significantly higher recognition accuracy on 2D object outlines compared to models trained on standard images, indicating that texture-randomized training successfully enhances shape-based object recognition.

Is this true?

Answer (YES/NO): NO